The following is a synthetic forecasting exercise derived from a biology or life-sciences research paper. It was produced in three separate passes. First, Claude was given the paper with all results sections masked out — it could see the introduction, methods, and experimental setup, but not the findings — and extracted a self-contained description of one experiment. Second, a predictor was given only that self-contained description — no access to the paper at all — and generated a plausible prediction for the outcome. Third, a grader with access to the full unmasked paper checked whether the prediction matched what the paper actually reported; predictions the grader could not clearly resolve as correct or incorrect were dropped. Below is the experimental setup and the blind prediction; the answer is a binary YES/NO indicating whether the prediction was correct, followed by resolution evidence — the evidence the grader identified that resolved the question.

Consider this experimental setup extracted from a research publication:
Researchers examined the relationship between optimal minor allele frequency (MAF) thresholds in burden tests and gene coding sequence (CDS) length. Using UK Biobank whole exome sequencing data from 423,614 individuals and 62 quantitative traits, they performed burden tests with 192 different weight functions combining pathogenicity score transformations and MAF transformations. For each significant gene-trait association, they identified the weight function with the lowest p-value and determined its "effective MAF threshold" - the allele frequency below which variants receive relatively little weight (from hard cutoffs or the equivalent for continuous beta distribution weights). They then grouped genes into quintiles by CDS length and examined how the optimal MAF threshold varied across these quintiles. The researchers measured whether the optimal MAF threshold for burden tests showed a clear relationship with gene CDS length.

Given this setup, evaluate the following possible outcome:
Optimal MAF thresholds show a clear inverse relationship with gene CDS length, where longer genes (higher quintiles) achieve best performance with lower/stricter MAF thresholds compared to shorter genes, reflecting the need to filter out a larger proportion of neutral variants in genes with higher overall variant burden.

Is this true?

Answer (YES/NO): NO